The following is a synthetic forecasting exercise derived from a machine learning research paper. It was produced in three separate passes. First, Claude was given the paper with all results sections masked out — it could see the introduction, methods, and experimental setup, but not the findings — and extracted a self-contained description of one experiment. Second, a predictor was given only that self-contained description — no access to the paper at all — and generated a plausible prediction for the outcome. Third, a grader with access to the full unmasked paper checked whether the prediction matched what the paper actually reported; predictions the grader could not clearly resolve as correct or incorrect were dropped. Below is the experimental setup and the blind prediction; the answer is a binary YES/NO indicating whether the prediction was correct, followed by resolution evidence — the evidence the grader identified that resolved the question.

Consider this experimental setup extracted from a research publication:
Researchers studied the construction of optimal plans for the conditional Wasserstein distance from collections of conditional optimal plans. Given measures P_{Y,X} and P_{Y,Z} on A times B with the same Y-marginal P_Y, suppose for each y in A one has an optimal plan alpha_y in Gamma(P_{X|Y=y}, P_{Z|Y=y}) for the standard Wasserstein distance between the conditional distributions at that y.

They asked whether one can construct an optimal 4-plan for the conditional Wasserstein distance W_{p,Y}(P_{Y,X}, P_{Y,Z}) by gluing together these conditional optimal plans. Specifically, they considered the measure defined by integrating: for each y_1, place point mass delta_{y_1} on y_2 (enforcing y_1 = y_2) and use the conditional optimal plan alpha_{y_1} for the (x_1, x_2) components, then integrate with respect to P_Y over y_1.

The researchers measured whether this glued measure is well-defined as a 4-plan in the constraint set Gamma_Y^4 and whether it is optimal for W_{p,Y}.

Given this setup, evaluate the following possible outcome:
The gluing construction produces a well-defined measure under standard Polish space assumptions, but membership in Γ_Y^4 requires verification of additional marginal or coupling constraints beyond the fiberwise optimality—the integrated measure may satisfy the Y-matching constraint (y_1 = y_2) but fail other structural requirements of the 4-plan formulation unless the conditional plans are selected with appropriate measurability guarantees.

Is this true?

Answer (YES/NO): NO